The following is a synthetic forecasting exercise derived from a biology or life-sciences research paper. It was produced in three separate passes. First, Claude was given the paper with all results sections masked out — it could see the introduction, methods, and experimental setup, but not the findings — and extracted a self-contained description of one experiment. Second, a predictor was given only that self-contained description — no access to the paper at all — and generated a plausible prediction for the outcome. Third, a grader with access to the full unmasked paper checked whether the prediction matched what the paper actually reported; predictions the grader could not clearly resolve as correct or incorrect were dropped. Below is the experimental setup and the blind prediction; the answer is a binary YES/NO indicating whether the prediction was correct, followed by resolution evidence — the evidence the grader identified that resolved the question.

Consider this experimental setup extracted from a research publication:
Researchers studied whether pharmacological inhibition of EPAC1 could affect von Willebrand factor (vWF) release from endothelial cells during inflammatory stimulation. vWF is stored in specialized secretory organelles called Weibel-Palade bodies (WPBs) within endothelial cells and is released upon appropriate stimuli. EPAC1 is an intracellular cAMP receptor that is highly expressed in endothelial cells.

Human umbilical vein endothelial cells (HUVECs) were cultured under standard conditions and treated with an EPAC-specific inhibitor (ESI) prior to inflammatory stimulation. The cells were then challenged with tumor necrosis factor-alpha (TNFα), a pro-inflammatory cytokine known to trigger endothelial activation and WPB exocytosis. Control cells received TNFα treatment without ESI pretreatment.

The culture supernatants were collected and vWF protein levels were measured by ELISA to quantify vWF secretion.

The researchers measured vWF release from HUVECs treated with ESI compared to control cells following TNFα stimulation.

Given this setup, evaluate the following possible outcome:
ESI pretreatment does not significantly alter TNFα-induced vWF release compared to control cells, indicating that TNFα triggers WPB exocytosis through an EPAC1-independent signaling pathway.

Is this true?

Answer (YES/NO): NO